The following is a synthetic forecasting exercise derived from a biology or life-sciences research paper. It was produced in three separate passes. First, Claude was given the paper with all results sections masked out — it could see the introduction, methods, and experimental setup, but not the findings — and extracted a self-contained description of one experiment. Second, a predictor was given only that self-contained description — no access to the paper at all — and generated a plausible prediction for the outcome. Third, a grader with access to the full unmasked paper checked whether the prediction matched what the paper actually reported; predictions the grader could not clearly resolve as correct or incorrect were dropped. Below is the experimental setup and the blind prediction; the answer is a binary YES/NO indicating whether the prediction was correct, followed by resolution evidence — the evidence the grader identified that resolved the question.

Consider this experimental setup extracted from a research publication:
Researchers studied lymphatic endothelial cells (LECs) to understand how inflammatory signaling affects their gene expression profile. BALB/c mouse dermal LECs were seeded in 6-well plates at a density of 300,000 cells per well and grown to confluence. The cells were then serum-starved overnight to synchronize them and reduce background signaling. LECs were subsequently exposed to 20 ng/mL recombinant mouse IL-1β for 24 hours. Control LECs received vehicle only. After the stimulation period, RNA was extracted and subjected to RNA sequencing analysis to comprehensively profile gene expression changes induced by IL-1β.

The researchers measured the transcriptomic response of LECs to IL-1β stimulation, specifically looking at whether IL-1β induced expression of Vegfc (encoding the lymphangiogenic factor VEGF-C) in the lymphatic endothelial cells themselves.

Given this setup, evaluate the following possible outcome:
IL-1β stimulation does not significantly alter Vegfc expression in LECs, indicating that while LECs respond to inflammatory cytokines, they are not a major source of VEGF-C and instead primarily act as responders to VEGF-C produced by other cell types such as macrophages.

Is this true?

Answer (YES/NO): YES